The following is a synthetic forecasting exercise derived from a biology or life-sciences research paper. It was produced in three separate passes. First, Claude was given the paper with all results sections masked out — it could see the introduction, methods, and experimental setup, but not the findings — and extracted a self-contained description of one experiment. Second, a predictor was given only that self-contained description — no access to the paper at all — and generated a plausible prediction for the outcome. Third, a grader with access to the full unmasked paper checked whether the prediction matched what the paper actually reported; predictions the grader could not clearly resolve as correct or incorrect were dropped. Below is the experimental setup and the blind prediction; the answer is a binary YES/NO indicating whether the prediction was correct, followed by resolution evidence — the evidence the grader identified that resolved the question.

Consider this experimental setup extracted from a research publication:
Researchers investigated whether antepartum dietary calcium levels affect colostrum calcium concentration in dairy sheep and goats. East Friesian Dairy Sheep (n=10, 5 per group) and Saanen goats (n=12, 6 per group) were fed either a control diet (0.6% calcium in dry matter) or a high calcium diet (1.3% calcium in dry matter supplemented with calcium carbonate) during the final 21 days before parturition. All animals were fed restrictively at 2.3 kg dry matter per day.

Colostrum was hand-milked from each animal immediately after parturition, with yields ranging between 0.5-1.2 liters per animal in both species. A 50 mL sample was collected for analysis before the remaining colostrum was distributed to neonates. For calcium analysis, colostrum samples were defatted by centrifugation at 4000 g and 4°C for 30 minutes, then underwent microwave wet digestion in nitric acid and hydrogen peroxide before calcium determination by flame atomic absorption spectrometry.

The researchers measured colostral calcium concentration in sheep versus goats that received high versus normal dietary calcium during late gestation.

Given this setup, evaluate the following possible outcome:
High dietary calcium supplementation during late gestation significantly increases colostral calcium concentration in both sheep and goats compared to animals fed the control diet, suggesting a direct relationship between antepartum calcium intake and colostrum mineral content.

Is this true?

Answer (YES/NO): NO